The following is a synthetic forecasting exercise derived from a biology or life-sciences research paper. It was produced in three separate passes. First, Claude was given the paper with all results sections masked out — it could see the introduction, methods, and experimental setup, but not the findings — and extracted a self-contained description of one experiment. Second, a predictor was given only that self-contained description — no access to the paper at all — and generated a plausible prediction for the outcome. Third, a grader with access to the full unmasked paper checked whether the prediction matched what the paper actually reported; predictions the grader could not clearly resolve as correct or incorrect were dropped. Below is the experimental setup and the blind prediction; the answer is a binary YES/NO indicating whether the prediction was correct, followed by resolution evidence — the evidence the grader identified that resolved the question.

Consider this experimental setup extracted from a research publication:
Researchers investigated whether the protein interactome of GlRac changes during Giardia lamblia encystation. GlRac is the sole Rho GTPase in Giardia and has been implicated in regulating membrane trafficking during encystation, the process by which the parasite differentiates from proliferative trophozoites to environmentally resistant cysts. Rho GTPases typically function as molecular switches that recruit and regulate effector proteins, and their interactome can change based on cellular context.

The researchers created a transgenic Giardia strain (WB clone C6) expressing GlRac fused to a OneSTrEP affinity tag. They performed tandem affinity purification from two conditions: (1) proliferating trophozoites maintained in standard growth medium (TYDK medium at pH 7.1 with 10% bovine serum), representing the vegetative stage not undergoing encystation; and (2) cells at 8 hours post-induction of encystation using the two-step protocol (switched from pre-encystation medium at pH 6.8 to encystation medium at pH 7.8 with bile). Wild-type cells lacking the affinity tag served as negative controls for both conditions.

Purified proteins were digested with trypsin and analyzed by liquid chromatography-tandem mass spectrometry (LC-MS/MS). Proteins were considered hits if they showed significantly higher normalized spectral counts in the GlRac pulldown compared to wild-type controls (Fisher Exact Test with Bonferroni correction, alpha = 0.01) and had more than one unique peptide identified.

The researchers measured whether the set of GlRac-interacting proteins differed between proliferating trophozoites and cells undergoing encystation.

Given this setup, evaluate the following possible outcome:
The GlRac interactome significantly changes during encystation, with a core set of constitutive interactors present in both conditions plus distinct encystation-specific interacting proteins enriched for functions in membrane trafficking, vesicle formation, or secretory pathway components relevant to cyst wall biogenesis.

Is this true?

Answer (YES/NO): YES